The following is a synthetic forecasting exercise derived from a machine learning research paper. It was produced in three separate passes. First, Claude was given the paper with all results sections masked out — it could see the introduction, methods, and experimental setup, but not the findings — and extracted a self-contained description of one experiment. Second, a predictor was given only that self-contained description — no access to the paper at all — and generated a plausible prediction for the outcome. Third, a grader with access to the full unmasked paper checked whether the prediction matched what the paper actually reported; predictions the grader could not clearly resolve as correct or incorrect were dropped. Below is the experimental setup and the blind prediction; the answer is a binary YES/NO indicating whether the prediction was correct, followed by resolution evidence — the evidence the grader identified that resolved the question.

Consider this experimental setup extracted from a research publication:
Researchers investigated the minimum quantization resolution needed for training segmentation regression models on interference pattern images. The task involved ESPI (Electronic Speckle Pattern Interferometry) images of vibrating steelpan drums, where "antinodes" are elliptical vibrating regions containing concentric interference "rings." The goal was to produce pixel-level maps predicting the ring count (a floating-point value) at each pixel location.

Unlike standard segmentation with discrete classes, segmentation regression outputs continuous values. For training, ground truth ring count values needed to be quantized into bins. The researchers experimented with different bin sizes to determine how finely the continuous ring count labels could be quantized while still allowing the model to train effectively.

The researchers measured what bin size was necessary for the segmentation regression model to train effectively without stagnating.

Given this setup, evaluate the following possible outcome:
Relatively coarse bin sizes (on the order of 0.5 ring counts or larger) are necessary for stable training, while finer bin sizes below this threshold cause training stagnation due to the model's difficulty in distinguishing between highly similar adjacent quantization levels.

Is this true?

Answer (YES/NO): NO